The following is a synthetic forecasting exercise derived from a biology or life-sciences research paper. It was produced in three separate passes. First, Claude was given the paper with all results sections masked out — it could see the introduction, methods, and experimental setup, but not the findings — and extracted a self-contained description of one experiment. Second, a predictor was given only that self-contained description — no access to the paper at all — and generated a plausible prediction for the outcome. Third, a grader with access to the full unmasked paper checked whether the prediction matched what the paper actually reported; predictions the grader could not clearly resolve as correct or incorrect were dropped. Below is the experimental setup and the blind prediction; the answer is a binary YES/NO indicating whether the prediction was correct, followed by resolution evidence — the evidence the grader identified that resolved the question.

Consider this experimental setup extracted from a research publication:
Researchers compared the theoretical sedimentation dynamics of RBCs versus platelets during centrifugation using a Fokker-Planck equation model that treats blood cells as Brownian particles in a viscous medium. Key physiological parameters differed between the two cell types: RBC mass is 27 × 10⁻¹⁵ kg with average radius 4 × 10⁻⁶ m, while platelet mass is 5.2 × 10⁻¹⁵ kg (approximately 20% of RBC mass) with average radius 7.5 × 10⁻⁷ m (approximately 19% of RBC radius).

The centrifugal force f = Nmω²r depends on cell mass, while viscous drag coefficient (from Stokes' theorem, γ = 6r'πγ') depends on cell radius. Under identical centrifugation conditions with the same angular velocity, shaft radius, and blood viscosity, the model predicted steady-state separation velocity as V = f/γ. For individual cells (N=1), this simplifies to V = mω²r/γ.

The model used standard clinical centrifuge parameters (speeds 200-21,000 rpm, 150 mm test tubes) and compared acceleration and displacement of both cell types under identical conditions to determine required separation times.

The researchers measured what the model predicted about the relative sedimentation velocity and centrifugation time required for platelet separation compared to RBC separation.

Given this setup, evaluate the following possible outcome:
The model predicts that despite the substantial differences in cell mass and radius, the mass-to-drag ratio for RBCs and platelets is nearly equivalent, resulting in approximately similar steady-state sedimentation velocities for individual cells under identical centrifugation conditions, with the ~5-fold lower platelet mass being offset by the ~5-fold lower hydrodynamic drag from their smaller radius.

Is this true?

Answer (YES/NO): NO